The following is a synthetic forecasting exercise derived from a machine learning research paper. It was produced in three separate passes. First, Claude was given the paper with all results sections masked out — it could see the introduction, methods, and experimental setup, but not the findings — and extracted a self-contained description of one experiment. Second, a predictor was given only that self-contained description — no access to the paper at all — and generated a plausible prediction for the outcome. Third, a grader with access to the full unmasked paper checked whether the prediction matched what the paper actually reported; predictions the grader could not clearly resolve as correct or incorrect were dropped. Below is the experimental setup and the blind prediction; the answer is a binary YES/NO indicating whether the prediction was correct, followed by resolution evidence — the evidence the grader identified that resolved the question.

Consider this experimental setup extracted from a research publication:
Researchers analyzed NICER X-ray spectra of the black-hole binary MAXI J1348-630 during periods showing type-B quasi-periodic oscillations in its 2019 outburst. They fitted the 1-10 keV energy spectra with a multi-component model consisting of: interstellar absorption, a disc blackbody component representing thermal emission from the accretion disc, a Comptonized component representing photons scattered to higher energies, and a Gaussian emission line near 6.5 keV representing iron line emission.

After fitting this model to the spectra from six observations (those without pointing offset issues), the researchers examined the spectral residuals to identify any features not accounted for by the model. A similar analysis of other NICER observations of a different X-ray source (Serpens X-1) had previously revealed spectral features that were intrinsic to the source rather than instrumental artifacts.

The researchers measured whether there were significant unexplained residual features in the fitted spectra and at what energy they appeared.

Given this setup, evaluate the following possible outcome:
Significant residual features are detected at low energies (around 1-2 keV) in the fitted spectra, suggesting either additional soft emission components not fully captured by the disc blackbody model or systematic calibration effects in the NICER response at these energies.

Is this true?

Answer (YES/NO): YES